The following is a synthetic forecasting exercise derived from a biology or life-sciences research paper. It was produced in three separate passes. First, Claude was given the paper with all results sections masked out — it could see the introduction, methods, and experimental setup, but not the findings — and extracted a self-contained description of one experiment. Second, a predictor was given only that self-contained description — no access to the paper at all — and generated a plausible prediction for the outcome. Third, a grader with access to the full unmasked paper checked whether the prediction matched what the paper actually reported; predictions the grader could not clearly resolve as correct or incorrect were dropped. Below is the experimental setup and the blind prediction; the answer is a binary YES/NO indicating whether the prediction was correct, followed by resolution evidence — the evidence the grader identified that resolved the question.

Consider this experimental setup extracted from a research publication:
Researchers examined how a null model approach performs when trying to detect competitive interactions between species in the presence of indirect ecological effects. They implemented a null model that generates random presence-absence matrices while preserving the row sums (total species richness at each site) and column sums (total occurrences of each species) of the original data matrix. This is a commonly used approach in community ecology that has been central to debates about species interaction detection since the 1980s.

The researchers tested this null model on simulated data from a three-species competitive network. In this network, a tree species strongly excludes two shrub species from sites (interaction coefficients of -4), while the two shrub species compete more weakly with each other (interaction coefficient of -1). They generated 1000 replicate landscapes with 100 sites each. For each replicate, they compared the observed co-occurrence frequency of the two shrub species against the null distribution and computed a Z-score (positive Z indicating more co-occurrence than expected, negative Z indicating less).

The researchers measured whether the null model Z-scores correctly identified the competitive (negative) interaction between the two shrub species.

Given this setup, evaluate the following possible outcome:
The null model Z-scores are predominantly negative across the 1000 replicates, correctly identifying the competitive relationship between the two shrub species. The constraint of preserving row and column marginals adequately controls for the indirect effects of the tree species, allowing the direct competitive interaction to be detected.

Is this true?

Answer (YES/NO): NO